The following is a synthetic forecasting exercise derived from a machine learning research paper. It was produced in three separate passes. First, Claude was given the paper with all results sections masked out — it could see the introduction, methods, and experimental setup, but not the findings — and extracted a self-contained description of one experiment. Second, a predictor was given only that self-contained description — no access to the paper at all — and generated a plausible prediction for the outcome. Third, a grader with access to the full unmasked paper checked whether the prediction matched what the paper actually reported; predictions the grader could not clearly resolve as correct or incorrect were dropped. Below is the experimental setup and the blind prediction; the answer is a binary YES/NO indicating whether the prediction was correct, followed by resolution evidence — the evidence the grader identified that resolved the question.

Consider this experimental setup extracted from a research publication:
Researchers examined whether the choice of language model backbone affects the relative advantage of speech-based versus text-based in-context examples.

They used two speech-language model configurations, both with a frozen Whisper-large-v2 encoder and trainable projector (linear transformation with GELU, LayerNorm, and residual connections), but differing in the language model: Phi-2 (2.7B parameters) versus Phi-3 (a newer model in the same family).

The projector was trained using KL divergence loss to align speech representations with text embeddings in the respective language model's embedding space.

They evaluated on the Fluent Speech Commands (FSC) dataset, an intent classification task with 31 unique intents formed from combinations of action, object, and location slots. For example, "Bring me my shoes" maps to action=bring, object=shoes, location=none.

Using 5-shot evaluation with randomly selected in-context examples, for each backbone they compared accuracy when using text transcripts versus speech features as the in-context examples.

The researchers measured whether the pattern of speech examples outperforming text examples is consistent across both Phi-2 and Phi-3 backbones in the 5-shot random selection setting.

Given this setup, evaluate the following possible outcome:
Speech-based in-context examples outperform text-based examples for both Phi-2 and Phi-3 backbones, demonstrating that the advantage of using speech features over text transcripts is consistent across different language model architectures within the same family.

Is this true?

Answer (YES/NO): NO